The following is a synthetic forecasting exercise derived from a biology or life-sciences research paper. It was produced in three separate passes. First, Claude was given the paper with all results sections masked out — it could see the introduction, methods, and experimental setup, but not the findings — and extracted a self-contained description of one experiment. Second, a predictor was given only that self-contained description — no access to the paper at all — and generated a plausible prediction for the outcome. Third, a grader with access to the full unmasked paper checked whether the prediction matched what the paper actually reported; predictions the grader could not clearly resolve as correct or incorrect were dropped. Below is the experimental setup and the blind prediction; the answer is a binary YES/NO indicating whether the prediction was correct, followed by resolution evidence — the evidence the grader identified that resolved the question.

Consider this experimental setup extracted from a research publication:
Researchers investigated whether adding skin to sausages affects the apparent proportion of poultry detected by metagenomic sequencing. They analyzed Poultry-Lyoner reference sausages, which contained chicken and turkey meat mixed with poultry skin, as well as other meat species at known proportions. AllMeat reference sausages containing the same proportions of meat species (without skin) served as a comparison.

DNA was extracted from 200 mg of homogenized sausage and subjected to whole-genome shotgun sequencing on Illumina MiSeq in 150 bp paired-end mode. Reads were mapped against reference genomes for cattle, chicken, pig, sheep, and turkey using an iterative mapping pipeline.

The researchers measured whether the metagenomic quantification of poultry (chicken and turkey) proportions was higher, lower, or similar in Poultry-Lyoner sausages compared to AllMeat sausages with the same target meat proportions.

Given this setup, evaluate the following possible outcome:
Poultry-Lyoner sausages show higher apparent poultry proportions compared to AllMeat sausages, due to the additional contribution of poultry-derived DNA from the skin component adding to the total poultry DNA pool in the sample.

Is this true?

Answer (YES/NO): YES